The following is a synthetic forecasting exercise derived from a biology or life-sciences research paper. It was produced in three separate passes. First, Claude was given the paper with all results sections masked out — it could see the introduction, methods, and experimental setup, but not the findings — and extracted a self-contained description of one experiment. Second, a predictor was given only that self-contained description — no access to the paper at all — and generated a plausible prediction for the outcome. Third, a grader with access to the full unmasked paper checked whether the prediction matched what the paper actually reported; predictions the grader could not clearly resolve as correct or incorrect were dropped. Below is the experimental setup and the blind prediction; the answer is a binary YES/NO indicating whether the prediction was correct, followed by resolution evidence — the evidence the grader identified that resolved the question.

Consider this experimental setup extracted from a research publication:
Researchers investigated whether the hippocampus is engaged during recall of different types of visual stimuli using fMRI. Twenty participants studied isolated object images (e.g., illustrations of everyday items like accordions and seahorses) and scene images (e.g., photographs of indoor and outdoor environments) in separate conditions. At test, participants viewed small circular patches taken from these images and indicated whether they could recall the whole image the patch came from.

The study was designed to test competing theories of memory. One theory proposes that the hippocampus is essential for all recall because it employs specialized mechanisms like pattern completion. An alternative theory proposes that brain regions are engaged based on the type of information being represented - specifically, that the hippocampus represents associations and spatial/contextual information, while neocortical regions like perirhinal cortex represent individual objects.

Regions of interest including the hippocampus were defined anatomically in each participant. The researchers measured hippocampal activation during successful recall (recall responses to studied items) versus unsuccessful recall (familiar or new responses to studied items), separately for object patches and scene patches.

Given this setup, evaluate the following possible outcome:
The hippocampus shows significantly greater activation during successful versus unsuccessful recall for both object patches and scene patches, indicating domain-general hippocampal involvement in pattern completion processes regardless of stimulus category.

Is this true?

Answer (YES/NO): NO